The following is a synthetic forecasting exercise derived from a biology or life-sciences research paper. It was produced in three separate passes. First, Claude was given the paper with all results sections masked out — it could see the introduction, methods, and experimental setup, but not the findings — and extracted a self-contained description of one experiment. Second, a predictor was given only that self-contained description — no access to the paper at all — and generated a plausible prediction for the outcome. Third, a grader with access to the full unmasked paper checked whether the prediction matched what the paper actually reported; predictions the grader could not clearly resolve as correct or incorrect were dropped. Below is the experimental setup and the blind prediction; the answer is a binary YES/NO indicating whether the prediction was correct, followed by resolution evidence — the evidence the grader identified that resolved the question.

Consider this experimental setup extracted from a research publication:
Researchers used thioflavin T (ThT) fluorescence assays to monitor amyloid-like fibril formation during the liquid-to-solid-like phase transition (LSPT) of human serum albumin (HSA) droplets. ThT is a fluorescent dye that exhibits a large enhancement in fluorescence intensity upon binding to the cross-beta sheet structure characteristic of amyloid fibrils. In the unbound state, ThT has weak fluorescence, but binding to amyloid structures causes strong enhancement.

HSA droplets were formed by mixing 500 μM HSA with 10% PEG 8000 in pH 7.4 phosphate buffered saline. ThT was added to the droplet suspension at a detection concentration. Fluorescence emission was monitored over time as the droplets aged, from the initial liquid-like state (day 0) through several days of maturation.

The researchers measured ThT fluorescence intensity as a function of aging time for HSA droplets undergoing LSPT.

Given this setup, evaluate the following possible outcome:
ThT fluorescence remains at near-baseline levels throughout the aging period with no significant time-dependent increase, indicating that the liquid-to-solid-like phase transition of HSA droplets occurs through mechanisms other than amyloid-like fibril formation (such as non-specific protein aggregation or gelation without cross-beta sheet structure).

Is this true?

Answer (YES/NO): NO